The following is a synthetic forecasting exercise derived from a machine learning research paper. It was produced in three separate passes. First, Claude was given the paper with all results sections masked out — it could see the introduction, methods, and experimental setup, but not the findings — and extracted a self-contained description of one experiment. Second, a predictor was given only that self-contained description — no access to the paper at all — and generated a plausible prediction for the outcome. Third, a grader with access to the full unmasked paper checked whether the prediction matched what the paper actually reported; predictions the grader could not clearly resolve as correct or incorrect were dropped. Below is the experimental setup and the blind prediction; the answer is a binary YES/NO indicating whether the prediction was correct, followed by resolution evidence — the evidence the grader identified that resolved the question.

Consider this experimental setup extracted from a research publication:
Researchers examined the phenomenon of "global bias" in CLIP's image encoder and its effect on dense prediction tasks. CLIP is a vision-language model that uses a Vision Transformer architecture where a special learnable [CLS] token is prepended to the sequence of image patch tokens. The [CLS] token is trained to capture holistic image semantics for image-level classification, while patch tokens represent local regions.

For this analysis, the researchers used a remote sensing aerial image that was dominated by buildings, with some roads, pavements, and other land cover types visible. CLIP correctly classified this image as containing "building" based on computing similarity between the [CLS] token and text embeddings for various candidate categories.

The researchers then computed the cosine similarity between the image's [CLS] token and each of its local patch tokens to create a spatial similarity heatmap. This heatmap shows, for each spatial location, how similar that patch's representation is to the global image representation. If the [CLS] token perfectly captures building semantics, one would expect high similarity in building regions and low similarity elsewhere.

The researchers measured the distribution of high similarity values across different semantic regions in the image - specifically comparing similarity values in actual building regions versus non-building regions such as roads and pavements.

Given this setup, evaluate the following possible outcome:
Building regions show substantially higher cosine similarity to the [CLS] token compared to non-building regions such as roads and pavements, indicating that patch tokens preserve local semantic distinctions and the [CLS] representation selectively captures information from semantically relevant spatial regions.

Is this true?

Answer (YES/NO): NO